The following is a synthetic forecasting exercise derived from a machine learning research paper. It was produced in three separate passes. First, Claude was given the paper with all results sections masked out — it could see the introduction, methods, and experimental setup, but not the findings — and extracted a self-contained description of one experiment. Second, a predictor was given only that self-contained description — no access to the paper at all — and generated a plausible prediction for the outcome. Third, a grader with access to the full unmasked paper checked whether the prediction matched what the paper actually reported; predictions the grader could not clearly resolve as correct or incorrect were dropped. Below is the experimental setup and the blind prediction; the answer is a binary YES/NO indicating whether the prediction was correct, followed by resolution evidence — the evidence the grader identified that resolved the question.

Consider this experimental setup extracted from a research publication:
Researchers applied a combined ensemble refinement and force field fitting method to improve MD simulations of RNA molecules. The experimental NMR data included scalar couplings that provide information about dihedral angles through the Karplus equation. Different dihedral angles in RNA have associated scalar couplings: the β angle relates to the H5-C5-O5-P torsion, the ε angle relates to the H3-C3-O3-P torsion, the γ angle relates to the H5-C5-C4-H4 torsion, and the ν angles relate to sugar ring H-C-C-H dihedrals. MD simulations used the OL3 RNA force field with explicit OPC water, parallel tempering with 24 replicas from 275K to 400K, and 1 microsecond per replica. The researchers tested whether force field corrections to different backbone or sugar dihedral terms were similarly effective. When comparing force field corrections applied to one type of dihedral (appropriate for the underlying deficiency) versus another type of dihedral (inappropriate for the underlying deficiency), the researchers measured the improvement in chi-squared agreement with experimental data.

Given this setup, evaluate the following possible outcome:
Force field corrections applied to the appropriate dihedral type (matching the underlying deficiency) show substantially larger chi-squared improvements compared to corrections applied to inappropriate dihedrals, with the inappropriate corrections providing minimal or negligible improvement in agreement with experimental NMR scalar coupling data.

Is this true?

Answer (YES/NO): YES